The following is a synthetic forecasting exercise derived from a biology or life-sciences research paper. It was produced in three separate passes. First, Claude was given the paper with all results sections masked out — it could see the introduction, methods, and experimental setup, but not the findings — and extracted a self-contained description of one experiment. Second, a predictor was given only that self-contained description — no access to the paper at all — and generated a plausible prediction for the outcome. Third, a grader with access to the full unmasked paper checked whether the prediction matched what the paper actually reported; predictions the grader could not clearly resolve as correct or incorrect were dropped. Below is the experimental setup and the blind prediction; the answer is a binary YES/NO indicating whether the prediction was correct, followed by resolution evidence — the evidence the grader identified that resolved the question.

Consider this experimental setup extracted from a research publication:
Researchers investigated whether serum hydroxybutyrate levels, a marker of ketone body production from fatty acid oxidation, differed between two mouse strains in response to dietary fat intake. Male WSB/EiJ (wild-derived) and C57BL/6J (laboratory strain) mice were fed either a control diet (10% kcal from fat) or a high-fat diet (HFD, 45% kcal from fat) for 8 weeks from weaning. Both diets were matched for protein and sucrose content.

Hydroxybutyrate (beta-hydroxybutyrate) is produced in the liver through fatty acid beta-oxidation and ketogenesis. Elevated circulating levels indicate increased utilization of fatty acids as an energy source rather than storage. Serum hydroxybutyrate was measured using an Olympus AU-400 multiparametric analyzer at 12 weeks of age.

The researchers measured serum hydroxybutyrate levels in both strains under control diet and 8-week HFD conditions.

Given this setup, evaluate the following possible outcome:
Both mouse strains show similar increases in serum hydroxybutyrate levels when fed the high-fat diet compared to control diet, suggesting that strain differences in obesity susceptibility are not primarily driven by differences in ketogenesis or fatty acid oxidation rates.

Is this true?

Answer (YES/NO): NO